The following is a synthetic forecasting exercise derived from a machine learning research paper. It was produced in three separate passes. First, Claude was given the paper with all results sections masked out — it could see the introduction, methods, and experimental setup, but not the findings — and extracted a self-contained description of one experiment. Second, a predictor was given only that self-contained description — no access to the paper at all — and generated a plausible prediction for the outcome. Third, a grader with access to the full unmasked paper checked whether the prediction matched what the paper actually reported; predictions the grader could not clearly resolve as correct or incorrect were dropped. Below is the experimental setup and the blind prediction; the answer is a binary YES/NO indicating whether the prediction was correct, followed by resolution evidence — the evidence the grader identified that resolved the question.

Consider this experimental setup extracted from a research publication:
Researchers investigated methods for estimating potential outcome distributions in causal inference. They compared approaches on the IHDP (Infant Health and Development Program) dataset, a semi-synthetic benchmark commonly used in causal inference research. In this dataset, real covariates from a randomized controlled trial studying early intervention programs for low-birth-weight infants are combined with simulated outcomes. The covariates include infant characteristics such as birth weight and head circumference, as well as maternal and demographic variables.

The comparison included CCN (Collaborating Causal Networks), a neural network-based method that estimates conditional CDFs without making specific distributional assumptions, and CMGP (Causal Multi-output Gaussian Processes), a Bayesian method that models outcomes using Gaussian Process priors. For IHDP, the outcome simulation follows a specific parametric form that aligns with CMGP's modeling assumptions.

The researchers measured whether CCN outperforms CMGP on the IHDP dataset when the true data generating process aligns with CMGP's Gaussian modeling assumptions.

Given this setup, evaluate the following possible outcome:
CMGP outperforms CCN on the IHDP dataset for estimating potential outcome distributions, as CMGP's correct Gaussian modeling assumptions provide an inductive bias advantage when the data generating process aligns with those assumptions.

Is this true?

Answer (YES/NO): YES